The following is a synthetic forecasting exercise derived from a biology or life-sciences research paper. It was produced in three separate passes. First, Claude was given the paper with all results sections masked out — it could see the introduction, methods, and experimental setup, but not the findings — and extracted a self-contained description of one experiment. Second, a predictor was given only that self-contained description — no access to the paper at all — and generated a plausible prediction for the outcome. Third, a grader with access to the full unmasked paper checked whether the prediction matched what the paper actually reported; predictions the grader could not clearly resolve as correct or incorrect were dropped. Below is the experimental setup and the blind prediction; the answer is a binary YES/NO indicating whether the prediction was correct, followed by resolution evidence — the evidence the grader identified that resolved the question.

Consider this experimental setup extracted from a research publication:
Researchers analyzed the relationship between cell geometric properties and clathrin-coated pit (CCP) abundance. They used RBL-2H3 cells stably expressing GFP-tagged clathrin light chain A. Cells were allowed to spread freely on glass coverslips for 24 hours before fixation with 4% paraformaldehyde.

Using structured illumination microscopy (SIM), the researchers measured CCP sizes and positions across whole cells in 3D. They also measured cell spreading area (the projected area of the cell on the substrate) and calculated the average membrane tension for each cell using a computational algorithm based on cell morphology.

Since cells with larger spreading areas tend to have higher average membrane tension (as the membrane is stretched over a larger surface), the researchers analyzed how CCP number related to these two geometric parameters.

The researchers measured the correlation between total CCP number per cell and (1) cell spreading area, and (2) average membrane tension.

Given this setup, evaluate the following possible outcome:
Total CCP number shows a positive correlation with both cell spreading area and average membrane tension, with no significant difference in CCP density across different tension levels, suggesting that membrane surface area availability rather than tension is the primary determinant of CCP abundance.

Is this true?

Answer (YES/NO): NO